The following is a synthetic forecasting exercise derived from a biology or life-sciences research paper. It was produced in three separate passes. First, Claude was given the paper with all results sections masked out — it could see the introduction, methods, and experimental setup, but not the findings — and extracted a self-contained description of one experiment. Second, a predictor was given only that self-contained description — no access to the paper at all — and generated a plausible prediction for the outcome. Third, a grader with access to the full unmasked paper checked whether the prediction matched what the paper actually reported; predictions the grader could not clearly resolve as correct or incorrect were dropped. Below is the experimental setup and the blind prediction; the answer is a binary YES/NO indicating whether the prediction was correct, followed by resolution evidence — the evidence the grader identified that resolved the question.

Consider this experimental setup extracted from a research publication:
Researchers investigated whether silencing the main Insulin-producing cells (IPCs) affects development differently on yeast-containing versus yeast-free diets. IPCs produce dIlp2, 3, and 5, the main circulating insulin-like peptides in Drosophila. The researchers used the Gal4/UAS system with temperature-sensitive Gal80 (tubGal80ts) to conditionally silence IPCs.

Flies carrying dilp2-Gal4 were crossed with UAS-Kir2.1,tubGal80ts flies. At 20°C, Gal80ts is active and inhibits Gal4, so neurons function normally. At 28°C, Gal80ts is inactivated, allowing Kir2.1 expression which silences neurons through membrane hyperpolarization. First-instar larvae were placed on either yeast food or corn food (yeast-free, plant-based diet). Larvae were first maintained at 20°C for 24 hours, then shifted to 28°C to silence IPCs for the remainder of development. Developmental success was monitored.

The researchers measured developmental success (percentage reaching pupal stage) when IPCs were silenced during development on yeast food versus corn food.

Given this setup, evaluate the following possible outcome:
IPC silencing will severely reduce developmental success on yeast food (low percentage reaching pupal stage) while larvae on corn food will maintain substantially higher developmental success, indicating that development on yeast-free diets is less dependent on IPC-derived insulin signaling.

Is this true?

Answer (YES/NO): NO